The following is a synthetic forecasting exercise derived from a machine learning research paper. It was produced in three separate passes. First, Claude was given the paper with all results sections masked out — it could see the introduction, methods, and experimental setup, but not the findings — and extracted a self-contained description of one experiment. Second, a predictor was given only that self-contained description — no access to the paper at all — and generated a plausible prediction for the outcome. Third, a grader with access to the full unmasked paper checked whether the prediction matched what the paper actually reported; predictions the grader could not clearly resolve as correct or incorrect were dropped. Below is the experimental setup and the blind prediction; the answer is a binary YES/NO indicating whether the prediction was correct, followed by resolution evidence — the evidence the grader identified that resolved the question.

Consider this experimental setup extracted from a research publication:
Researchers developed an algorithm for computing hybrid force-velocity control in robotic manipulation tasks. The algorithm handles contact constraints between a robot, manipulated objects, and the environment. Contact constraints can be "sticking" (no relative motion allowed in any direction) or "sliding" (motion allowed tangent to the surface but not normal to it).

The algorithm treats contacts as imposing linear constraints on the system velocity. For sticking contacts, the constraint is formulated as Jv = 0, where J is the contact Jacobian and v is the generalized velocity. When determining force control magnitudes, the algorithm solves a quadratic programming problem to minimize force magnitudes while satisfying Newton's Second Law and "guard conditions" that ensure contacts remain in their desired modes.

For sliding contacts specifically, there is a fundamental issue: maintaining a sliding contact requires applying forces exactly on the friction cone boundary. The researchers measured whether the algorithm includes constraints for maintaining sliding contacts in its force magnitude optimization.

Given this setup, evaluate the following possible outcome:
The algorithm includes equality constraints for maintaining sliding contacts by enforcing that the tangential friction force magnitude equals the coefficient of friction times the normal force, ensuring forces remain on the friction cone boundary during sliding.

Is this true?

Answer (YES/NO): NO